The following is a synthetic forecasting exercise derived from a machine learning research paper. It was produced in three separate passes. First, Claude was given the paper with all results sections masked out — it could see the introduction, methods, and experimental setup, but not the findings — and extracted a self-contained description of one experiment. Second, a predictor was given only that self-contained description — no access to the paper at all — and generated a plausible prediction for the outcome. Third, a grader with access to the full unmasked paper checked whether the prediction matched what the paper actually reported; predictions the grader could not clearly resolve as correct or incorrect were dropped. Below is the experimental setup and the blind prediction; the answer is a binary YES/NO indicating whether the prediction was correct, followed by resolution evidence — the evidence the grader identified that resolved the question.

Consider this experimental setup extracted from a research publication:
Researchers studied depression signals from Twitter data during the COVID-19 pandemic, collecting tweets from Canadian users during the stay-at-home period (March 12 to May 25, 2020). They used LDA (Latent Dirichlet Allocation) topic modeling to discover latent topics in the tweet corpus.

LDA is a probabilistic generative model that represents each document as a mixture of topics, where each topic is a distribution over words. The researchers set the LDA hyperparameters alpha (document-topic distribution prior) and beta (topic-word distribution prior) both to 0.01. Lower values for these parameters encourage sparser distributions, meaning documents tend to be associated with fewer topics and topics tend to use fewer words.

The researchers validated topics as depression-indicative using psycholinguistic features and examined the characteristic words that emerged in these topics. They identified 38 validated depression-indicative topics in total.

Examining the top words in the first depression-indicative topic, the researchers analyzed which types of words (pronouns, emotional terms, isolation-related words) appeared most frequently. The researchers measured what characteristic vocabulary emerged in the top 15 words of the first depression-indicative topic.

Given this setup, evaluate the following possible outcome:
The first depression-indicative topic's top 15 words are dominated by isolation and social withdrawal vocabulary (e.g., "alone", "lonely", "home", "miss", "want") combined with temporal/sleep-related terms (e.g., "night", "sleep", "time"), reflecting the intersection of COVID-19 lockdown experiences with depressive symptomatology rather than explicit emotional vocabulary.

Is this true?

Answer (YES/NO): NO